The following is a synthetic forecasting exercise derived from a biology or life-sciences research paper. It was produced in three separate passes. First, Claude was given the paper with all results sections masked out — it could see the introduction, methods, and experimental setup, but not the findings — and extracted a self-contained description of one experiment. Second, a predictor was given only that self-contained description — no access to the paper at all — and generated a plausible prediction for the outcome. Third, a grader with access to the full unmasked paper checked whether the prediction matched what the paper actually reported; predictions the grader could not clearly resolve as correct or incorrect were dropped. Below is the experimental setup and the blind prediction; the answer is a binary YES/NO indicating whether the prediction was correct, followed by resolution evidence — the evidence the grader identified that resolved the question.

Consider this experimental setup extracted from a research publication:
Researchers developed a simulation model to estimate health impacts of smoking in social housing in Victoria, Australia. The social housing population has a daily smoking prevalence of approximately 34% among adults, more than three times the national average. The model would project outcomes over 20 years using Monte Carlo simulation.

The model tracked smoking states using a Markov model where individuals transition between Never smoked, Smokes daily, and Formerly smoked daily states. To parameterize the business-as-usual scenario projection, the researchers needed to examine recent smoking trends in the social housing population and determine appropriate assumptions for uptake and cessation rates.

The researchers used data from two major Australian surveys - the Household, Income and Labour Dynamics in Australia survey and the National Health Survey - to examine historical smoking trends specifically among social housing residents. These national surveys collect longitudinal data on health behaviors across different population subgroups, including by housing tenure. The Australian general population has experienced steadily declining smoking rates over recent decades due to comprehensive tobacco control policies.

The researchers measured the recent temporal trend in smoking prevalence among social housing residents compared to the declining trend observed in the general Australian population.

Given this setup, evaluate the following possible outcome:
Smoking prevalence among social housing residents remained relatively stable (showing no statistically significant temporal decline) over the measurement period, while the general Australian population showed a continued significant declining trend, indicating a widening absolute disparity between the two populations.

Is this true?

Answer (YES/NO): YES